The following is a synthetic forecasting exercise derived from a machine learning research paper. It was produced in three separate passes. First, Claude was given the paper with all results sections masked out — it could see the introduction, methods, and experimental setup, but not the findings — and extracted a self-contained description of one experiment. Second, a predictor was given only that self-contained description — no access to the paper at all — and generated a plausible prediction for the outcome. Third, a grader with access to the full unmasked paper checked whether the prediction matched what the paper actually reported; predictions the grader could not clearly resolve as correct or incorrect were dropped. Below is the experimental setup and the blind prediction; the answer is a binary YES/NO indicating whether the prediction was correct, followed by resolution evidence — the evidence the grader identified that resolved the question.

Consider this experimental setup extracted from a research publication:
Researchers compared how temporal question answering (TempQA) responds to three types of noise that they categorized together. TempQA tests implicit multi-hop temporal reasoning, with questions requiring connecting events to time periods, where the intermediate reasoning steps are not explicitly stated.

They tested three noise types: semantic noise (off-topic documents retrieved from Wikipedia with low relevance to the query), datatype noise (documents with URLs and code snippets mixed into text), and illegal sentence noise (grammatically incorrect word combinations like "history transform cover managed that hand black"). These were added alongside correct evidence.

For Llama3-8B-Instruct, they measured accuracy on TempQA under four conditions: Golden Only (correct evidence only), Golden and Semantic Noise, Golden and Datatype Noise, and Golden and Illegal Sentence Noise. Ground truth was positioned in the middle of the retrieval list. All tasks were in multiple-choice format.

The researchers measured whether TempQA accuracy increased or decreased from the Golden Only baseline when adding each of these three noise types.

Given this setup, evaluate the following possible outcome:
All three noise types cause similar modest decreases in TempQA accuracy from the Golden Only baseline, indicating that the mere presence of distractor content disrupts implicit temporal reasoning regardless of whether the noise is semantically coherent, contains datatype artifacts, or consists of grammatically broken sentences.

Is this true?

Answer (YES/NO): NO